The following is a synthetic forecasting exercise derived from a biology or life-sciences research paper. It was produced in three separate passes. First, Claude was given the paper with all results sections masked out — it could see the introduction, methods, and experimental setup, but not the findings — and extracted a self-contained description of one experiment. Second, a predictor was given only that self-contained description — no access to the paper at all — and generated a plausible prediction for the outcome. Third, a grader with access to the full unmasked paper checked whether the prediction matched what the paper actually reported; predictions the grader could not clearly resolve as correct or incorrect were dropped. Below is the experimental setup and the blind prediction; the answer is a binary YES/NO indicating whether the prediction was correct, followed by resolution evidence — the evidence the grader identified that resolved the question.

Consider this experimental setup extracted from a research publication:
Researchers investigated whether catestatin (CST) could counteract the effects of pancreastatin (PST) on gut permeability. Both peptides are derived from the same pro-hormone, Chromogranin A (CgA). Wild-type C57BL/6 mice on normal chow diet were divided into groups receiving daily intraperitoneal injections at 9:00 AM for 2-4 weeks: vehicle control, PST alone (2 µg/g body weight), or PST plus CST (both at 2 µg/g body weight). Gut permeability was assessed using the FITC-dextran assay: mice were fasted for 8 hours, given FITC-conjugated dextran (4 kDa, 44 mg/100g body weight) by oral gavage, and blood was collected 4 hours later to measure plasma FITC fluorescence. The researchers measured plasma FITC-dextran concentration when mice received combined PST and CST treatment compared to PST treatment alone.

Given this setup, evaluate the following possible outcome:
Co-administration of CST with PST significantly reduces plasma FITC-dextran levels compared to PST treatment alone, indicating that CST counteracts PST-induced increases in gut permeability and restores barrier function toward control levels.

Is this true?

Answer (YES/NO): YES